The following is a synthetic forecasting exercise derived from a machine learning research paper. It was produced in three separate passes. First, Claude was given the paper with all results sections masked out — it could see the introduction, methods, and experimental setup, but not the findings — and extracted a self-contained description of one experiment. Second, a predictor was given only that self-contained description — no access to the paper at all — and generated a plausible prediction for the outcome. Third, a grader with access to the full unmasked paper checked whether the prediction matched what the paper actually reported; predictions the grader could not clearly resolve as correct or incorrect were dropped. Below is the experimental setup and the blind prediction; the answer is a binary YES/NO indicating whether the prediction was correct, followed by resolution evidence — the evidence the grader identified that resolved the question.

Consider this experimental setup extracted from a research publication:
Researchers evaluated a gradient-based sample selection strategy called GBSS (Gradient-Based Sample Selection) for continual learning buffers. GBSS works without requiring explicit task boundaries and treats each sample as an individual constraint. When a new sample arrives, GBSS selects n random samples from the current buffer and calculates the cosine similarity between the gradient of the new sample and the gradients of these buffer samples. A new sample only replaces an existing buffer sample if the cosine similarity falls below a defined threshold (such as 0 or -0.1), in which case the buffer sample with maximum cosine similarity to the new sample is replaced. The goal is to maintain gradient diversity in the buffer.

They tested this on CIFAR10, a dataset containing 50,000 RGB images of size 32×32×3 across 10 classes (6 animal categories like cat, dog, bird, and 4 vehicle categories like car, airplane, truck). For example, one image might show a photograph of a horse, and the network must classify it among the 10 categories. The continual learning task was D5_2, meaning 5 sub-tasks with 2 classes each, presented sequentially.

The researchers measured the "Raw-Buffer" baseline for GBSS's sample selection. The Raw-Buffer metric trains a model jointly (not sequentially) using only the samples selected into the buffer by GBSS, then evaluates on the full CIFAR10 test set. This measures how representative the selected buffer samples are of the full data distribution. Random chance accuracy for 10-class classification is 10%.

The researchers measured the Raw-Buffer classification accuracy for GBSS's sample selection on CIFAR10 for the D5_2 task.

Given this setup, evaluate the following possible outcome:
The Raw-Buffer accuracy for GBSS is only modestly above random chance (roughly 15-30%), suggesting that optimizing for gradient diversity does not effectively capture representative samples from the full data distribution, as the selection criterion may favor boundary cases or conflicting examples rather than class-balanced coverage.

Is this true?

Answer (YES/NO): NO